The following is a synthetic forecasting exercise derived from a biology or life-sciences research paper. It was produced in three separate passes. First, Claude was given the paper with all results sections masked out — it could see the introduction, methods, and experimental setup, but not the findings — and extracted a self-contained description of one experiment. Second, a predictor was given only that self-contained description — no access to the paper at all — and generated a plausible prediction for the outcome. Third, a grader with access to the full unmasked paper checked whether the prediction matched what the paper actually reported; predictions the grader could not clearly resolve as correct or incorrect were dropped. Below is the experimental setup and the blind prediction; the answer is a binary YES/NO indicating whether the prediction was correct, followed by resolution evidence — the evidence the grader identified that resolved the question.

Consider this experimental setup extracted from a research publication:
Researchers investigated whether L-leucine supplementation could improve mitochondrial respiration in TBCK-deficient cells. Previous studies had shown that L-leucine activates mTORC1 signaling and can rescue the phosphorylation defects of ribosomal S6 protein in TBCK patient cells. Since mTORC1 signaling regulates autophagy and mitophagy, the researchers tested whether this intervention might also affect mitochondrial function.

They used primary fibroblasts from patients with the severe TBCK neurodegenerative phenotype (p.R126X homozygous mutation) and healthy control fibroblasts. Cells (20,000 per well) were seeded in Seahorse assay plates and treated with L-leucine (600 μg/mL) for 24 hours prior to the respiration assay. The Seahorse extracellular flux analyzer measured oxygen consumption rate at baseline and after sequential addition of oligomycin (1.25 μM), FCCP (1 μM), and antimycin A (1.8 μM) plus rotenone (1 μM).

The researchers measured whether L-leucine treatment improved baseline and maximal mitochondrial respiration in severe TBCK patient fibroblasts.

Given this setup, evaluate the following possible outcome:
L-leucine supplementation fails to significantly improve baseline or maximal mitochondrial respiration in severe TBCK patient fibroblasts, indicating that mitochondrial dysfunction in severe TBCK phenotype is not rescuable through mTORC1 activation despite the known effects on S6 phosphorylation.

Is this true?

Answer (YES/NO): YES